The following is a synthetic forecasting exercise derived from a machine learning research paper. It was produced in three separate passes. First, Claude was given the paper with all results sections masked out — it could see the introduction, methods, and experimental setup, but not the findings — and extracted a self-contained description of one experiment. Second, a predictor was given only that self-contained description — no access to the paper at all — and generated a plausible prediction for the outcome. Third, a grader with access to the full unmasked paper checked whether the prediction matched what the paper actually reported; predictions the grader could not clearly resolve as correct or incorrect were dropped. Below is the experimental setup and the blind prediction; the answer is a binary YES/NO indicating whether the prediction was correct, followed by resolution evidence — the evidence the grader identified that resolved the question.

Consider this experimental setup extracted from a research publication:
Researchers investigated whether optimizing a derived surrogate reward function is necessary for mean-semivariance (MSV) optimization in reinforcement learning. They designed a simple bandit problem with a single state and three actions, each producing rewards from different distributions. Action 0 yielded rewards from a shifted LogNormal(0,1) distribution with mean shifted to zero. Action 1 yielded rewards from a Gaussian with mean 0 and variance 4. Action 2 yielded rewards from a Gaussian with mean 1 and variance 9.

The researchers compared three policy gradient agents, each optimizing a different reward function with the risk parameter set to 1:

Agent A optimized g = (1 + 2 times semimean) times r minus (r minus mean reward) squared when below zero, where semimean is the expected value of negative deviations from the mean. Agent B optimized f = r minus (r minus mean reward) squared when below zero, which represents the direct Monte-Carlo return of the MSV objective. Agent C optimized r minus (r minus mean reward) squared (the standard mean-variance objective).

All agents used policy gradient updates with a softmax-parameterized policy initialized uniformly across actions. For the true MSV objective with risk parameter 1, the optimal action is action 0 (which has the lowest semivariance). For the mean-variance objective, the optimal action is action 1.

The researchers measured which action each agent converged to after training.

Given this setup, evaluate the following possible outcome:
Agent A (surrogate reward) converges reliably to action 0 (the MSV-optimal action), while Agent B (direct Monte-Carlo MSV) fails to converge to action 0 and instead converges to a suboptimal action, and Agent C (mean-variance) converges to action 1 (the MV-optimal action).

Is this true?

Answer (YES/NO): YES